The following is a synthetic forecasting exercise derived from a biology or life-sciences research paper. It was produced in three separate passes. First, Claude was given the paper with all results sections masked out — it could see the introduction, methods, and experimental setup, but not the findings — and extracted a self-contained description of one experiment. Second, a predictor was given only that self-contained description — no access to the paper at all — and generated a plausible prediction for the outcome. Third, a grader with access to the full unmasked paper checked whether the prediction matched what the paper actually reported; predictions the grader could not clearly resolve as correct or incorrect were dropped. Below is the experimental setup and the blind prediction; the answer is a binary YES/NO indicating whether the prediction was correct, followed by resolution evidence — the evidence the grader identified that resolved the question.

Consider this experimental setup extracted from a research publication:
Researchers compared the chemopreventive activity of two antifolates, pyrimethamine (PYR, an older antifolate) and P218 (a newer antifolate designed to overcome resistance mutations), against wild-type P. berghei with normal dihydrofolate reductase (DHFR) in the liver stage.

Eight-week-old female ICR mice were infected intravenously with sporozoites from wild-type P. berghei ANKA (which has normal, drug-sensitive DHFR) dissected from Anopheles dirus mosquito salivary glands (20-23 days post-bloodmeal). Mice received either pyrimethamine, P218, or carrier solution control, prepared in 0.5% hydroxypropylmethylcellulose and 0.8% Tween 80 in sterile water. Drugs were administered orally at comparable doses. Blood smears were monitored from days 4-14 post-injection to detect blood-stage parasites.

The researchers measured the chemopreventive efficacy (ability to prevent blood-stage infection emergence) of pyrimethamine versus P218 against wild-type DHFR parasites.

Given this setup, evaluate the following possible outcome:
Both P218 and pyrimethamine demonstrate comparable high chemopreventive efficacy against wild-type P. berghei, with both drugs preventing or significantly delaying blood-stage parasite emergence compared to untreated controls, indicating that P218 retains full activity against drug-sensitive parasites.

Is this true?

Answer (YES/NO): YES